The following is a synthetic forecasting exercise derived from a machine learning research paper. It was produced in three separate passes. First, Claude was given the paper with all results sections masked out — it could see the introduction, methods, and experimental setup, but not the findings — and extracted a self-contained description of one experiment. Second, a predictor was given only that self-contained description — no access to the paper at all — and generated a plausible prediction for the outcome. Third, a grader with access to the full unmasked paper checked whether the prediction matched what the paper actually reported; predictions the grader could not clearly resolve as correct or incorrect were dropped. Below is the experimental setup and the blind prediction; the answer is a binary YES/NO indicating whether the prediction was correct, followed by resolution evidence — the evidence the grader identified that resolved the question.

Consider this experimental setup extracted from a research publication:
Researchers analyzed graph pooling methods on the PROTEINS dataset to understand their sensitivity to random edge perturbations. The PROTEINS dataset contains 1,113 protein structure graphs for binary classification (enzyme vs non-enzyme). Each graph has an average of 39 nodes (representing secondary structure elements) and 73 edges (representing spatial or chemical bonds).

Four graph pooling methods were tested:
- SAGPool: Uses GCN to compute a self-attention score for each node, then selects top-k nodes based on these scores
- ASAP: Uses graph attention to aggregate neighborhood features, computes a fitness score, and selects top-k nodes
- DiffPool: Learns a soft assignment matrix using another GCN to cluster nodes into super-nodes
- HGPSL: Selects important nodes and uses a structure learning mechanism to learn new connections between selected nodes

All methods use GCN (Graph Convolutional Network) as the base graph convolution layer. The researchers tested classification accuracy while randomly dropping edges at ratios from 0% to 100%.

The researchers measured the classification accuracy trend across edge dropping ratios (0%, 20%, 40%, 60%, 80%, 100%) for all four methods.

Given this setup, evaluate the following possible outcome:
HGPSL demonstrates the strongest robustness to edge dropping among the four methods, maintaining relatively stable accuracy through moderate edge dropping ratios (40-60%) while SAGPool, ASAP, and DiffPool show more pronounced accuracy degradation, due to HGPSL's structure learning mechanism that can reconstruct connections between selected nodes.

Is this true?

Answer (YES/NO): NO